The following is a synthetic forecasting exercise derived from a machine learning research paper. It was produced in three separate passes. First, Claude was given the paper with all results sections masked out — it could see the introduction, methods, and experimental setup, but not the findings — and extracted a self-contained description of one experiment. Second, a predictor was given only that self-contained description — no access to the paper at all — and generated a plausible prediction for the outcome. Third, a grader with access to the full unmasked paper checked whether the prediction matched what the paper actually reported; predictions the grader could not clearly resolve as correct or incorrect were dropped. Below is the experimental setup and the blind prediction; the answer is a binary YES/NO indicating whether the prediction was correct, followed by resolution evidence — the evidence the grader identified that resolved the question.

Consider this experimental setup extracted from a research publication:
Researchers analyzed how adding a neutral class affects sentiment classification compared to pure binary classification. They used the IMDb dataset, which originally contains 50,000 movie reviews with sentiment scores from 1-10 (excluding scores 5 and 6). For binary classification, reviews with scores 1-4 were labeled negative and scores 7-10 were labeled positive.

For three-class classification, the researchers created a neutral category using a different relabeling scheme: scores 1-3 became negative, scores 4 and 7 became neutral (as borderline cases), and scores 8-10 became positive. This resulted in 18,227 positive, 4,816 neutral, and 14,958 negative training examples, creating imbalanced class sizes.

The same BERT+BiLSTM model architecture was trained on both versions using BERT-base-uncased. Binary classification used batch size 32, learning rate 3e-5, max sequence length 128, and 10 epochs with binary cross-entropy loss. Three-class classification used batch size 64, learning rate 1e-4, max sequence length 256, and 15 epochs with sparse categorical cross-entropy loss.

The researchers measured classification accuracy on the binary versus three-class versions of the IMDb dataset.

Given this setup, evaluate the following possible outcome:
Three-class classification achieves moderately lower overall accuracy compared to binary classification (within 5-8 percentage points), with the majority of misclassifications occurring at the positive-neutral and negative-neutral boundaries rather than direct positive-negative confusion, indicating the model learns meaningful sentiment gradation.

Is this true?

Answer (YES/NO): NO